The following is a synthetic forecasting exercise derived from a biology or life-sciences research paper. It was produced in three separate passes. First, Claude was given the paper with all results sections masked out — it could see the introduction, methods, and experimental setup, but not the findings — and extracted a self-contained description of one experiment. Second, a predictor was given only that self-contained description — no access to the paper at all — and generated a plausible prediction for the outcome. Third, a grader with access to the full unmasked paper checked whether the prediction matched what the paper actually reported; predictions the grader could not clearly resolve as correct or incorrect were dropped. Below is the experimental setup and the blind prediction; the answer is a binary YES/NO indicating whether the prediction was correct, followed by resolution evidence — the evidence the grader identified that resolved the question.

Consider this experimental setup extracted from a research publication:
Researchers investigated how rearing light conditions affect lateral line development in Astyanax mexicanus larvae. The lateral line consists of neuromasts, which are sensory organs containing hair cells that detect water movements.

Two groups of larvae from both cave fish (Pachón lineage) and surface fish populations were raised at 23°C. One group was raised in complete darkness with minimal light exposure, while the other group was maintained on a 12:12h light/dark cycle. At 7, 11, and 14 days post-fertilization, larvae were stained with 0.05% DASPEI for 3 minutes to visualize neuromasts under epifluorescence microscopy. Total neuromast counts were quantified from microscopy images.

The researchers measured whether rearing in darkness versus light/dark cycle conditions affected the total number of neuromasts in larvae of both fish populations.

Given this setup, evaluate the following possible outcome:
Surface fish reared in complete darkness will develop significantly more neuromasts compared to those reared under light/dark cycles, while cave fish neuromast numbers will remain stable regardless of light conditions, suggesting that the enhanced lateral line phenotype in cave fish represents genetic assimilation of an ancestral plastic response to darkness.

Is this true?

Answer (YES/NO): YES